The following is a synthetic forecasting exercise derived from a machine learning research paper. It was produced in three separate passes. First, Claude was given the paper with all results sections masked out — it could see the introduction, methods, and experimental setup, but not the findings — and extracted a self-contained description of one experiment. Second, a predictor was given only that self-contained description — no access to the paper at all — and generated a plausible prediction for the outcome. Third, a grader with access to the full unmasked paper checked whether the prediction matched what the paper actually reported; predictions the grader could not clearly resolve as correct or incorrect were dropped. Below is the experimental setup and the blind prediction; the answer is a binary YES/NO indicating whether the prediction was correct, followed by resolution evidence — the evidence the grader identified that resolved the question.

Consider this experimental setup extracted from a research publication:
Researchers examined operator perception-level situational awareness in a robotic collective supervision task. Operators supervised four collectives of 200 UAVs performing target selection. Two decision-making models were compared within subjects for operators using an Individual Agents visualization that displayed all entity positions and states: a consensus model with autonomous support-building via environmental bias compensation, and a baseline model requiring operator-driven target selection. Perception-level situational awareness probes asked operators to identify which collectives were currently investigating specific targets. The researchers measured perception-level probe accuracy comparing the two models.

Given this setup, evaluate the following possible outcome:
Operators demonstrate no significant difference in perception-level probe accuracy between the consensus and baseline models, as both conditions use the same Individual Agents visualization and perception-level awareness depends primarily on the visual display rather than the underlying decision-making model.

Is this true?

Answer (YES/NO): NO